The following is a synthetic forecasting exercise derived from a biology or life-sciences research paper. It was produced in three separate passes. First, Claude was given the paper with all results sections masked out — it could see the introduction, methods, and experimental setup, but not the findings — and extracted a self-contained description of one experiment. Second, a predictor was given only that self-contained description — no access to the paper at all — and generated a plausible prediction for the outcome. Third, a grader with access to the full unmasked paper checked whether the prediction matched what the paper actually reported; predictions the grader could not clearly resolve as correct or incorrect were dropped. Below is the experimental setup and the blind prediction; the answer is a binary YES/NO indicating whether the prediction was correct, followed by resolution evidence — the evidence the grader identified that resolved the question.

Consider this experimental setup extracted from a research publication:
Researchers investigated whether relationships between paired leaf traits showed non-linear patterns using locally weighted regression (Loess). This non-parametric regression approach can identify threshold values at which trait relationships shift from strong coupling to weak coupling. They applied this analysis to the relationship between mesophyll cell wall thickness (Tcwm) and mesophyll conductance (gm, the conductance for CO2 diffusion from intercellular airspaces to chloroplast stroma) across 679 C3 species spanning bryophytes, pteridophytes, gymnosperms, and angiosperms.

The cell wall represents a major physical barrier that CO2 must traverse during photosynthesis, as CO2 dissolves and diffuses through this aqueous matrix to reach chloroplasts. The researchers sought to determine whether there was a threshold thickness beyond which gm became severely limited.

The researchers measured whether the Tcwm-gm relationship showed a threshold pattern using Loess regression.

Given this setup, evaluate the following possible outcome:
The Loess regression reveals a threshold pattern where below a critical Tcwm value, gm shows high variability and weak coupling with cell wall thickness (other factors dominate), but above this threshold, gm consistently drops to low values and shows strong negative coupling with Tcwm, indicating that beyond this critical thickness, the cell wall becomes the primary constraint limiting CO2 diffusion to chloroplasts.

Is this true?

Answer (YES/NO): NO